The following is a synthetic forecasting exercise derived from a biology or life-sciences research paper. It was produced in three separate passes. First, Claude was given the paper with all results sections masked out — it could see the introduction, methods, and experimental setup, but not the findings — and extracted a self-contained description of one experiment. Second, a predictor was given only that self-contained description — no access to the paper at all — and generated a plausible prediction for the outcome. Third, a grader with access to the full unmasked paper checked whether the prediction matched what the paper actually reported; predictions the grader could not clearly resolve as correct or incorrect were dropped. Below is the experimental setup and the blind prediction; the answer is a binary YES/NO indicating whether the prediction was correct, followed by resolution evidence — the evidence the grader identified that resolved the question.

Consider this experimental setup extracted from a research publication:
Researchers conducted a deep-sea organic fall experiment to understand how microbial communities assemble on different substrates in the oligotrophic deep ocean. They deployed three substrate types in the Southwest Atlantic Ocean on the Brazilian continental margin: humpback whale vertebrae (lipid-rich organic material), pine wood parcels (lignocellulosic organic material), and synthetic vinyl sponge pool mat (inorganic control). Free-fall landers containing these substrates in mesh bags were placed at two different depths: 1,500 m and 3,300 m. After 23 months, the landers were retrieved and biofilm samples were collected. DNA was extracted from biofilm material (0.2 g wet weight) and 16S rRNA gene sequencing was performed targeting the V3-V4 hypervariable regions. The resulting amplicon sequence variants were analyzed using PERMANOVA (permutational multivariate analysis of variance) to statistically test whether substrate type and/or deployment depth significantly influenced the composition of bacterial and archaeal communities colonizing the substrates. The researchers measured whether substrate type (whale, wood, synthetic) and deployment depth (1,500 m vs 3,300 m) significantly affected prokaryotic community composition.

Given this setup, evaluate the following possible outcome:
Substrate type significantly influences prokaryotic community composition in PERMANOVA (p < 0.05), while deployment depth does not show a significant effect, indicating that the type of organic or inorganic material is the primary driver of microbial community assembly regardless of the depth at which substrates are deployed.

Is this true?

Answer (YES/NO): NO